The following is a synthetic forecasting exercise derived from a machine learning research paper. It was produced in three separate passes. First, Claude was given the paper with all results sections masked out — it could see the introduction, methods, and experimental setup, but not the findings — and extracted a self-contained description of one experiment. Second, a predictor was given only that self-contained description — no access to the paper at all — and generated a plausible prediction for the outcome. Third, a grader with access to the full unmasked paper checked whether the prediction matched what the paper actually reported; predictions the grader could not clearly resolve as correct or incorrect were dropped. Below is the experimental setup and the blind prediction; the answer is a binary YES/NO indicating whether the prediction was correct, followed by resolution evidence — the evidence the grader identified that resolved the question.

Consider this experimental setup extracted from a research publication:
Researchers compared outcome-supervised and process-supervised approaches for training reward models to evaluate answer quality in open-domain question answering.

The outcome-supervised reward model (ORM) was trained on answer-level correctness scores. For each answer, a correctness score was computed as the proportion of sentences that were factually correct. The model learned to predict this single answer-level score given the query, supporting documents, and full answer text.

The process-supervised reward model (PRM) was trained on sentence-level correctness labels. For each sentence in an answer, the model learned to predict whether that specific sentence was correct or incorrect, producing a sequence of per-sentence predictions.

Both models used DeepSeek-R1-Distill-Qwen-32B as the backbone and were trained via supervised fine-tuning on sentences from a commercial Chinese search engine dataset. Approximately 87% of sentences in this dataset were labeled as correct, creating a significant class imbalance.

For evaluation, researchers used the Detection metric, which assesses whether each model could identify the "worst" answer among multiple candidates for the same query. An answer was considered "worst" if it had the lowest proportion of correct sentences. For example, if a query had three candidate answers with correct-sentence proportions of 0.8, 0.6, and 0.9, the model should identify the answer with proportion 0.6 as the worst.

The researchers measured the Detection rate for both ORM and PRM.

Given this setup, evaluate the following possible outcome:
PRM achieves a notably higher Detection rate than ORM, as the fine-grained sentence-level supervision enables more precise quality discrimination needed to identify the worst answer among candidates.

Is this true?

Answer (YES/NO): YES